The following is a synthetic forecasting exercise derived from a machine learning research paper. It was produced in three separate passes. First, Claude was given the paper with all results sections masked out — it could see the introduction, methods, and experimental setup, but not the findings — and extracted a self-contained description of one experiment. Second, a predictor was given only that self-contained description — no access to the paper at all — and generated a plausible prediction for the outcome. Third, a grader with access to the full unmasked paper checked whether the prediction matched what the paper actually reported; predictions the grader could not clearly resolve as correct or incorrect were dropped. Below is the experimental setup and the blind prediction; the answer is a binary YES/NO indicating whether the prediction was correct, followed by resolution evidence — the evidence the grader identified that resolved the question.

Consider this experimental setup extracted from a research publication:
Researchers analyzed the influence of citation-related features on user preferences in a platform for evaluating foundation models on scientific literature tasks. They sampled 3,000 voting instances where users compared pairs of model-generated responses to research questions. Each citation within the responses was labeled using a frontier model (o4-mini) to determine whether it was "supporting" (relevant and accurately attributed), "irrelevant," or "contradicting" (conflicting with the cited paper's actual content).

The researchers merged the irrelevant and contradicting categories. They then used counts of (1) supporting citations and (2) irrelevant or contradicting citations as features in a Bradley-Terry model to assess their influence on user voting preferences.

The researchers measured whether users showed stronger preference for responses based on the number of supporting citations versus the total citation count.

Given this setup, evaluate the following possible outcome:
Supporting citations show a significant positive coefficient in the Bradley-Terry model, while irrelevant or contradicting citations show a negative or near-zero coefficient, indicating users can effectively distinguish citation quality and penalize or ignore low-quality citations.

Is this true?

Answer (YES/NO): YES